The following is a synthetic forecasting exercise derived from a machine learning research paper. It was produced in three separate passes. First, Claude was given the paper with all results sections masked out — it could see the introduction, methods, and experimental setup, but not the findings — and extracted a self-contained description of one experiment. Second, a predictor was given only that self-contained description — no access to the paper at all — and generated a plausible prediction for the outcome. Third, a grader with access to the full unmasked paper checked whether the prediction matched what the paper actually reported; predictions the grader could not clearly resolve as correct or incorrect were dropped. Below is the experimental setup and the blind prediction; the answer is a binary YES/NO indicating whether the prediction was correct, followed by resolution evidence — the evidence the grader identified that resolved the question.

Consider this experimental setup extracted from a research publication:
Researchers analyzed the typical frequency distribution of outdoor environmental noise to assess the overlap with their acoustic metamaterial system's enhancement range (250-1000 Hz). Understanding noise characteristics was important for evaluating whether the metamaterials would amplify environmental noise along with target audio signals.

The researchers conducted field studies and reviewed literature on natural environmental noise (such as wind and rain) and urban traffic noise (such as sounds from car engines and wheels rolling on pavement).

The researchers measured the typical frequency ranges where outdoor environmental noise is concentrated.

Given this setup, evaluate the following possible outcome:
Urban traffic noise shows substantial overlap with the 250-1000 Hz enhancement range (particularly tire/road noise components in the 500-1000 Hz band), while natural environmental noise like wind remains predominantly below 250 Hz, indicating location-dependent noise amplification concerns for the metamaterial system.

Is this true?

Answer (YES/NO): NO